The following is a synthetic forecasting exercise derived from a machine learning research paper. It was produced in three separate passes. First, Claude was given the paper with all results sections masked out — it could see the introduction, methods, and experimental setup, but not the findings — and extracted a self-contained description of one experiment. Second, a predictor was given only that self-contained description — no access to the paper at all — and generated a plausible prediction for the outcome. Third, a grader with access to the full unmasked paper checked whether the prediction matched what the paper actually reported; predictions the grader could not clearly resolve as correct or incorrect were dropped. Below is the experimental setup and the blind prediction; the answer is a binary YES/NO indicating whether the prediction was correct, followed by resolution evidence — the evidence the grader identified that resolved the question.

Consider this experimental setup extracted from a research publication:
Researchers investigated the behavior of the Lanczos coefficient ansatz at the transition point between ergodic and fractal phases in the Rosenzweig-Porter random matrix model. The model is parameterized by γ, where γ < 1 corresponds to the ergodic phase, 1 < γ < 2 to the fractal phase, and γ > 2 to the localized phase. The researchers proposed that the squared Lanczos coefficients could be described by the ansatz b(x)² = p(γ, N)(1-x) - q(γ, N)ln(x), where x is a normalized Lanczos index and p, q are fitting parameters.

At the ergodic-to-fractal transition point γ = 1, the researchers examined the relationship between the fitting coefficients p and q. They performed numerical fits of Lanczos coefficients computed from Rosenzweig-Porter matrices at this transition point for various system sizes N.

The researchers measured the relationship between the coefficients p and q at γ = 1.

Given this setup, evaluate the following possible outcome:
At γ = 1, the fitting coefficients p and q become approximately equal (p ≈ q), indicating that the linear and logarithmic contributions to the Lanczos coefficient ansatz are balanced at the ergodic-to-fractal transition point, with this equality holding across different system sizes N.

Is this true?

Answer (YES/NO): YES